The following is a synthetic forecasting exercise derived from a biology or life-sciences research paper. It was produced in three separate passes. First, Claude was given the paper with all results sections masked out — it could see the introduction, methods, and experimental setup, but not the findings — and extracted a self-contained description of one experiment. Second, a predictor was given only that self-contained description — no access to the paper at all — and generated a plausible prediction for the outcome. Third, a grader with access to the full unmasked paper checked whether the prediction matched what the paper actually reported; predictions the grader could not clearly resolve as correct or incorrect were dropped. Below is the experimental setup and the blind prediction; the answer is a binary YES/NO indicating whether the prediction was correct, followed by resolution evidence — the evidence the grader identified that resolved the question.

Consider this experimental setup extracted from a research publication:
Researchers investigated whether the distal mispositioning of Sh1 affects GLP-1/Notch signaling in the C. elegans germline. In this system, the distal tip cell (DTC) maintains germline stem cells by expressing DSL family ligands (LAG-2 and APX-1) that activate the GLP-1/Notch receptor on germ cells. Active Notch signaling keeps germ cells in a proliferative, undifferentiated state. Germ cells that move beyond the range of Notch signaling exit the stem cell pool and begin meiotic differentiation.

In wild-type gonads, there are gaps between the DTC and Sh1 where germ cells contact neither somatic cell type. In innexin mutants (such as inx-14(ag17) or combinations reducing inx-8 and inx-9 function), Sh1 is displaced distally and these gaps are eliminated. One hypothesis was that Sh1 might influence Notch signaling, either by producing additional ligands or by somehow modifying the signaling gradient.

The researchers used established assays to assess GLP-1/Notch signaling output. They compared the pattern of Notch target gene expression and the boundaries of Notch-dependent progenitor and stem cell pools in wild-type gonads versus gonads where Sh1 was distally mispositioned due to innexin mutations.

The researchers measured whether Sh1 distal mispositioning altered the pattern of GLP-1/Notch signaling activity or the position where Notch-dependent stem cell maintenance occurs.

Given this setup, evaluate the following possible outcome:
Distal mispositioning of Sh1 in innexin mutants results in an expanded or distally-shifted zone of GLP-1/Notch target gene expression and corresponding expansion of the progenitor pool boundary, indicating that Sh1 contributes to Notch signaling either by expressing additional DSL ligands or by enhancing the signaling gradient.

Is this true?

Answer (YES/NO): NO